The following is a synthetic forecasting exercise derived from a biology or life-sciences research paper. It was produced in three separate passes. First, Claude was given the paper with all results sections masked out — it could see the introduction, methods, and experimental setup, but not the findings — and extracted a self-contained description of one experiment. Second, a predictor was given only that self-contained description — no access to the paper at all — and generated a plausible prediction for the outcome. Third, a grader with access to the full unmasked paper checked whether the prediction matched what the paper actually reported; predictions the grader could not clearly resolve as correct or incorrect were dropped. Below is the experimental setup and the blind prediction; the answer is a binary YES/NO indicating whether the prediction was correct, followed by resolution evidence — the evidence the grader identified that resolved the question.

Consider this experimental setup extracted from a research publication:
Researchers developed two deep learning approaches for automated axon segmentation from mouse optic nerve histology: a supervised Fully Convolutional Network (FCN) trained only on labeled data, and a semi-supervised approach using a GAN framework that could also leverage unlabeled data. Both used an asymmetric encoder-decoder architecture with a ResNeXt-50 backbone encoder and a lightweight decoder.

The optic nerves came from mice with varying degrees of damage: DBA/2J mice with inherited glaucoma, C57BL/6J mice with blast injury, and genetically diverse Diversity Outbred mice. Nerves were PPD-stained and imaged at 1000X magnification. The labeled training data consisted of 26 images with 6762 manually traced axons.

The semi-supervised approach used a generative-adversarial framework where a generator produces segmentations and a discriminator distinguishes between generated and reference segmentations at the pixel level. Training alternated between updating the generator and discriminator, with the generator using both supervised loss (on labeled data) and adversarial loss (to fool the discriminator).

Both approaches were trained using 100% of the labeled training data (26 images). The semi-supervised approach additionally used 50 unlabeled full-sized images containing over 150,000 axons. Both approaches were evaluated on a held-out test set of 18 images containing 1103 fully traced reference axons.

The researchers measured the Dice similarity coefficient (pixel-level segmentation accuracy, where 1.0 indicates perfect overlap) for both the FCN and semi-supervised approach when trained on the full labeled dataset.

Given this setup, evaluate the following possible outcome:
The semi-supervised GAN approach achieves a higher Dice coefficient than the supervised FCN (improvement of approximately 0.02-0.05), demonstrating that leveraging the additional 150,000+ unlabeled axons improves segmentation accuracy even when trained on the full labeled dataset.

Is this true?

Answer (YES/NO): YES